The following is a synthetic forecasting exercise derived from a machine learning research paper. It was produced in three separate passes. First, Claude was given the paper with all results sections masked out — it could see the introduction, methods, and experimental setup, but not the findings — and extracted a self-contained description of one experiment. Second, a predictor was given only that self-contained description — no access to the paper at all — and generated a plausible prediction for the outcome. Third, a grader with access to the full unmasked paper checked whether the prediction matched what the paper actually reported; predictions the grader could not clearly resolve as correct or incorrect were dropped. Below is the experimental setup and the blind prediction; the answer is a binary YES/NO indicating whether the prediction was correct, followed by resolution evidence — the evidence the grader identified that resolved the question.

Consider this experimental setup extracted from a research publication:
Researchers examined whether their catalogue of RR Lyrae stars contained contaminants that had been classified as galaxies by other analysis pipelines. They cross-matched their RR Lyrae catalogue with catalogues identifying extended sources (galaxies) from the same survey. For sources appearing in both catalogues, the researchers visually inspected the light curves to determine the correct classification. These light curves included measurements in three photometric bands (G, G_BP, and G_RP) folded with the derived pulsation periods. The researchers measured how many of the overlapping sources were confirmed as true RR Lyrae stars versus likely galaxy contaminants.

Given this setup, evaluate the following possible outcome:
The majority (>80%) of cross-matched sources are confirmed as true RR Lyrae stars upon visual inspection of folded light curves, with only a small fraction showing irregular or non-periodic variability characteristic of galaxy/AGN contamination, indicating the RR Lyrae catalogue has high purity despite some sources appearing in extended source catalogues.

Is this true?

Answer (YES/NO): NO